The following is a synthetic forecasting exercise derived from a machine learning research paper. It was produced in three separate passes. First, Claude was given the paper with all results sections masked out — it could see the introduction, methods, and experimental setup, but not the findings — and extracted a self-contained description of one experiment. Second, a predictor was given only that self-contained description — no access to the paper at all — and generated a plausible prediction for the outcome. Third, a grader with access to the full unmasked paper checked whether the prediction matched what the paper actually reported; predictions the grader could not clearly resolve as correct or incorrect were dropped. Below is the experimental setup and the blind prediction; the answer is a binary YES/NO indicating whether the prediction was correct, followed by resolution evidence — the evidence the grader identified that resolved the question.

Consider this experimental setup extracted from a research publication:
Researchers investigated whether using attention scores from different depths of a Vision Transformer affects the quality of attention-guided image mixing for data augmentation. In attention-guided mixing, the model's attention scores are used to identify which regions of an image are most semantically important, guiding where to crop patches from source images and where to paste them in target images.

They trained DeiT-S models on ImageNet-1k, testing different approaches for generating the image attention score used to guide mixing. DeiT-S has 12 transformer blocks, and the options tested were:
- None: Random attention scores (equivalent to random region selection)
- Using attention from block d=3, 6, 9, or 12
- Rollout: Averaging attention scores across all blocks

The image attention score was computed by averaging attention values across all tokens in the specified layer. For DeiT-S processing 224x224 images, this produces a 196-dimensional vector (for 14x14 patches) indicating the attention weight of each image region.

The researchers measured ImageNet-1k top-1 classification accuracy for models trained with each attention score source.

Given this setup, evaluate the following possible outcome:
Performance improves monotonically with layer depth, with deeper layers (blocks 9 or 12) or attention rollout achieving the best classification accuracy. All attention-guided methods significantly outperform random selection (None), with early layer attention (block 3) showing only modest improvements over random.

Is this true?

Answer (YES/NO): NO